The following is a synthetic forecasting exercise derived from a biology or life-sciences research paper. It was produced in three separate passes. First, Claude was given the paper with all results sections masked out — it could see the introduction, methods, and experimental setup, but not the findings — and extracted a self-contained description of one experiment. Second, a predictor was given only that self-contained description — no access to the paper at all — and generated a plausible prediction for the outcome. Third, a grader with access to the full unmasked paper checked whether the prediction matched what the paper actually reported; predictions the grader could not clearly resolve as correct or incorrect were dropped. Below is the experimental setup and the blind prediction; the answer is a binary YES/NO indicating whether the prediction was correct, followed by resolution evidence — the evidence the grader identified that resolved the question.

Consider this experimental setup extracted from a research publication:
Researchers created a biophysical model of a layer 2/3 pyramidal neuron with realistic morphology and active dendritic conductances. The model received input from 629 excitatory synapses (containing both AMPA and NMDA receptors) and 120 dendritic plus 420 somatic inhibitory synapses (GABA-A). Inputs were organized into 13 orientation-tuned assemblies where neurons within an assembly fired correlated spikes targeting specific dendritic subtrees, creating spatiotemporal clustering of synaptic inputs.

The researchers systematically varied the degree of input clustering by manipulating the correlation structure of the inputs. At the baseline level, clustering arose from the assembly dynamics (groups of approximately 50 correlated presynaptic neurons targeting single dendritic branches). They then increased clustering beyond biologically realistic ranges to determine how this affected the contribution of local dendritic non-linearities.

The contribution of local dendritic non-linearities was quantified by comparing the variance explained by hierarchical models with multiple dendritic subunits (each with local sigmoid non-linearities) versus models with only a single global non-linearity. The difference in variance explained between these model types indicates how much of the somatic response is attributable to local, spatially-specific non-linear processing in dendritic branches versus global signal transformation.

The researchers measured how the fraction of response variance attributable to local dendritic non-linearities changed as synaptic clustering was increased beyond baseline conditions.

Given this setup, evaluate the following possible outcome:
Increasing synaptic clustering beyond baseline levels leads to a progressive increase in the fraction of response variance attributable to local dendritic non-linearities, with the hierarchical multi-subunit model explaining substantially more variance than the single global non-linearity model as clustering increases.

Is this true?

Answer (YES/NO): YES